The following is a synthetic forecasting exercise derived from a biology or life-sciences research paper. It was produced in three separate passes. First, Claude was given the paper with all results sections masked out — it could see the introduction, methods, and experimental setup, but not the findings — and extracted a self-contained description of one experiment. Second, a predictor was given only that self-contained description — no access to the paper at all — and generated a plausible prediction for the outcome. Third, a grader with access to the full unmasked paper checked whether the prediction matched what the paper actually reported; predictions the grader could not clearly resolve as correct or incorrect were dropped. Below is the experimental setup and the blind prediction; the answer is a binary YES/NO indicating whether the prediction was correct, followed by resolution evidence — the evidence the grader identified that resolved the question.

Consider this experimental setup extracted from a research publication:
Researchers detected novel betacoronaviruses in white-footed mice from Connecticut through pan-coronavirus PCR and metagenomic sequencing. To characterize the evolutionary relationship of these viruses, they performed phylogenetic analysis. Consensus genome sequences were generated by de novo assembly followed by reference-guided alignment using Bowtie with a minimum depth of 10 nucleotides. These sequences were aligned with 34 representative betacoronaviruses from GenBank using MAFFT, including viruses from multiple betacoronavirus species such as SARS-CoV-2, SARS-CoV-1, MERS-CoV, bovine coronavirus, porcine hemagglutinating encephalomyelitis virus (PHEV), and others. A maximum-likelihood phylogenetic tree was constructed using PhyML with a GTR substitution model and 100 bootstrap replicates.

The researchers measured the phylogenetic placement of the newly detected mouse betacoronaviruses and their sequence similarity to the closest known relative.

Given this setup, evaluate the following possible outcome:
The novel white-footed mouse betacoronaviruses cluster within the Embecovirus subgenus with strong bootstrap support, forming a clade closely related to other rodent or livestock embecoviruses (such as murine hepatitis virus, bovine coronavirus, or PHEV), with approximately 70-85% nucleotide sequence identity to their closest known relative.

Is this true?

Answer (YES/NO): NO